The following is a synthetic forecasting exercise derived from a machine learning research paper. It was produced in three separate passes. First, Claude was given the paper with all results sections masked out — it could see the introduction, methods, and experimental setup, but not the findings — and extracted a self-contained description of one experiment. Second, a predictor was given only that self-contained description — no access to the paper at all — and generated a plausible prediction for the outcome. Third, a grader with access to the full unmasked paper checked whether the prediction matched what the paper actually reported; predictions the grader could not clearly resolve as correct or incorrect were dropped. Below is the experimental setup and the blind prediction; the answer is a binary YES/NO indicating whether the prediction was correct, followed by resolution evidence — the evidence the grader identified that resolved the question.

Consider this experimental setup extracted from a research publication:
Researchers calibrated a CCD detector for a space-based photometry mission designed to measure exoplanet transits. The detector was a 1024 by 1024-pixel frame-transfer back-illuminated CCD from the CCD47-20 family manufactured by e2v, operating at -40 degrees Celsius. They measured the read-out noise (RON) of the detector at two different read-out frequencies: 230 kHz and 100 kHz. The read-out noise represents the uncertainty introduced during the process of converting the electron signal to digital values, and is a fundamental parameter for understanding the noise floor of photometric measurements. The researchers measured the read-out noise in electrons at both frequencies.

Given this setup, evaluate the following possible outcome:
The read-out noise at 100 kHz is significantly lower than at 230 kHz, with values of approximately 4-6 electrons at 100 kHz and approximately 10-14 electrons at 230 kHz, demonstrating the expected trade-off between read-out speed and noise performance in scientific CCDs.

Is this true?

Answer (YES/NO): NO